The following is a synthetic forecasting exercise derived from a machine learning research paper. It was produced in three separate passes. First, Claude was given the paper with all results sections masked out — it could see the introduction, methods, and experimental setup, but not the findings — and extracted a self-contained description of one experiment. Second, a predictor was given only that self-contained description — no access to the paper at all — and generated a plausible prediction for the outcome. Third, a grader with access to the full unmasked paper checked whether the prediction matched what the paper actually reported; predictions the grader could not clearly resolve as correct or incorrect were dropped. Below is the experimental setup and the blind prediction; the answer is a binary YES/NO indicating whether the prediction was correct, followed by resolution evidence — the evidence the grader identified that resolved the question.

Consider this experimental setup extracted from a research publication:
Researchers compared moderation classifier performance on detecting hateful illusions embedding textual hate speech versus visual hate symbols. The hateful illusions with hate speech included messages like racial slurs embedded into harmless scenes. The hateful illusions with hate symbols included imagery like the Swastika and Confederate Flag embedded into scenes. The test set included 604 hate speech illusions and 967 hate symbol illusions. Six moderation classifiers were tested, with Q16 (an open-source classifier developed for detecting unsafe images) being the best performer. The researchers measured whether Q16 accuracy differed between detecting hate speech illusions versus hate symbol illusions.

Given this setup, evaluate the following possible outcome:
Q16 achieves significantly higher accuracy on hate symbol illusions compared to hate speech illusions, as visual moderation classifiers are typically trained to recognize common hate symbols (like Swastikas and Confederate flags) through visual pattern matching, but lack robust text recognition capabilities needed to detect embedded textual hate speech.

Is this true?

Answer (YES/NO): NO